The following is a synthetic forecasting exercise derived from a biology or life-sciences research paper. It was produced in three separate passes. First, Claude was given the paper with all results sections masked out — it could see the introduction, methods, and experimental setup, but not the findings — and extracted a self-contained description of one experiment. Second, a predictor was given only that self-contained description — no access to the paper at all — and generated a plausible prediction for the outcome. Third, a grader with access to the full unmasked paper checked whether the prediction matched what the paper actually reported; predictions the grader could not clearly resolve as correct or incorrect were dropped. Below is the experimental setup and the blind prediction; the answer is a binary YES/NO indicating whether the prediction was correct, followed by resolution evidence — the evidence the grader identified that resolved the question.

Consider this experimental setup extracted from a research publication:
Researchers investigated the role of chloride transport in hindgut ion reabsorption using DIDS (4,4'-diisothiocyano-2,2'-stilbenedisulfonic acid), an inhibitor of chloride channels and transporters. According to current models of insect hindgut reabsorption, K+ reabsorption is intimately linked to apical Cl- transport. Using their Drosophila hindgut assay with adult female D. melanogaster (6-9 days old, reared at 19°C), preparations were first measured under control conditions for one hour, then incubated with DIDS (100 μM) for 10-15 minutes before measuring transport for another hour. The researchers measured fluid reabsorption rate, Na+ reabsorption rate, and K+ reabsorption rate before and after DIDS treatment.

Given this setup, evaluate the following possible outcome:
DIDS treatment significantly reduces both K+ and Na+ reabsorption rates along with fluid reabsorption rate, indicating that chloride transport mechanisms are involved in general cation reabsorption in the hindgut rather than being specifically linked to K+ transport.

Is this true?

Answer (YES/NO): YES